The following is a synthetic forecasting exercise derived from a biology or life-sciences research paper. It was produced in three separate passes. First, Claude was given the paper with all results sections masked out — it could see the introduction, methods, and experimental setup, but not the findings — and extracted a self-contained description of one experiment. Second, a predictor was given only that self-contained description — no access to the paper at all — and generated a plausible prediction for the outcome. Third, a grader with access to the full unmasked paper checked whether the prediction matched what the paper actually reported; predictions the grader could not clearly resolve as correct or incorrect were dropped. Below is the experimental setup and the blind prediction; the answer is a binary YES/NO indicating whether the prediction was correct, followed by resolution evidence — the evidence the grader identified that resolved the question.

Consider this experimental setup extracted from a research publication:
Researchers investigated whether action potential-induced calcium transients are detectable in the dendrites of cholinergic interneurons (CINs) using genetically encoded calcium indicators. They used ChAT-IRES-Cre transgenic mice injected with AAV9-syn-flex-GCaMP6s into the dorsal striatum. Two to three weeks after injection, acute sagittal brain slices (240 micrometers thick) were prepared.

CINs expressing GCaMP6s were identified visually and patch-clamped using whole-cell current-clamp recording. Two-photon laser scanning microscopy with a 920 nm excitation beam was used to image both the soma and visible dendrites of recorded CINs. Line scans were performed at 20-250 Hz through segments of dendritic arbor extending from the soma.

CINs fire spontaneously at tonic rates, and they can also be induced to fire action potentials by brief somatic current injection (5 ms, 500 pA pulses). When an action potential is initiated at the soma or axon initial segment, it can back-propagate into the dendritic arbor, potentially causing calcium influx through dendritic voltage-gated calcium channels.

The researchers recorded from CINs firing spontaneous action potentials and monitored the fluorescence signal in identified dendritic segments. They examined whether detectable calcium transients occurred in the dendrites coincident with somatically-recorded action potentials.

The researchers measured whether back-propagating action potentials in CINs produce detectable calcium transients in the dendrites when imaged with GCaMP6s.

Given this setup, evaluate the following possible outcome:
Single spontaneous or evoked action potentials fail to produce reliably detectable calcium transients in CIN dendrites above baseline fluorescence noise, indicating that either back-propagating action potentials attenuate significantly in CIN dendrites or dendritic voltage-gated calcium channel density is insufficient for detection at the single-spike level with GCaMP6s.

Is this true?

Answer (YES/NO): NO